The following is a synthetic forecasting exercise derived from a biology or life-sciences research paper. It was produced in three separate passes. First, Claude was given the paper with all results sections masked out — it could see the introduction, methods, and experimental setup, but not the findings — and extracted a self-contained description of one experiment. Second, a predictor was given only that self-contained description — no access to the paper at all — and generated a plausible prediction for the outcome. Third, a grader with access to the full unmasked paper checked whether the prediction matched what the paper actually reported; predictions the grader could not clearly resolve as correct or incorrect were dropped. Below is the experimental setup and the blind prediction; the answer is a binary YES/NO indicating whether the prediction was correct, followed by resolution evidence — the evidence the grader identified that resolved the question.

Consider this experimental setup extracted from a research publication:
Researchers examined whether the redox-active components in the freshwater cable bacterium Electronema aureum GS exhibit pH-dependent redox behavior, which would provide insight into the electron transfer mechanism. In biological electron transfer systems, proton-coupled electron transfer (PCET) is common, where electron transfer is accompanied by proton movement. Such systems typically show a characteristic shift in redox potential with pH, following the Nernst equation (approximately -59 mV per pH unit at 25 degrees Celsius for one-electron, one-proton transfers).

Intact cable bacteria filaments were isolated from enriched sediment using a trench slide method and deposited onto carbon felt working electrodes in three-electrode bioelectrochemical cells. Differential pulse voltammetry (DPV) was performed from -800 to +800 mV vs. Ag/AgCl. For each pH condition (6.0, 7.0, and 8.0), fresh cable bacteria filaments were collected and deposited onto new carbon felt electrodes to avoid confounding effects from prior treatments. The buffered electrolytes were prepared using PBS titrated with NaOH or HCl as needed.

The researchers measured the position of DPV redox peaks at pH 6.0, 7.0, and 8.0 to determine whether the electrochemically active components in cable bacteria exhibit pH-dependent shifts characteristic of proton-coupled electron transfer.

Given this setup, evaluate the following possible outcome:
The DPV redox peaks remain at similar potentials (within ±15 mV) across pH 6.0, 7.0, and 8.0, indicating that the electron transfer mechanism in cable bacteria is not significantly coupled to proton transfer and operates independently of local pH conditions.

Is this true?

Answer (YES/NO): NO